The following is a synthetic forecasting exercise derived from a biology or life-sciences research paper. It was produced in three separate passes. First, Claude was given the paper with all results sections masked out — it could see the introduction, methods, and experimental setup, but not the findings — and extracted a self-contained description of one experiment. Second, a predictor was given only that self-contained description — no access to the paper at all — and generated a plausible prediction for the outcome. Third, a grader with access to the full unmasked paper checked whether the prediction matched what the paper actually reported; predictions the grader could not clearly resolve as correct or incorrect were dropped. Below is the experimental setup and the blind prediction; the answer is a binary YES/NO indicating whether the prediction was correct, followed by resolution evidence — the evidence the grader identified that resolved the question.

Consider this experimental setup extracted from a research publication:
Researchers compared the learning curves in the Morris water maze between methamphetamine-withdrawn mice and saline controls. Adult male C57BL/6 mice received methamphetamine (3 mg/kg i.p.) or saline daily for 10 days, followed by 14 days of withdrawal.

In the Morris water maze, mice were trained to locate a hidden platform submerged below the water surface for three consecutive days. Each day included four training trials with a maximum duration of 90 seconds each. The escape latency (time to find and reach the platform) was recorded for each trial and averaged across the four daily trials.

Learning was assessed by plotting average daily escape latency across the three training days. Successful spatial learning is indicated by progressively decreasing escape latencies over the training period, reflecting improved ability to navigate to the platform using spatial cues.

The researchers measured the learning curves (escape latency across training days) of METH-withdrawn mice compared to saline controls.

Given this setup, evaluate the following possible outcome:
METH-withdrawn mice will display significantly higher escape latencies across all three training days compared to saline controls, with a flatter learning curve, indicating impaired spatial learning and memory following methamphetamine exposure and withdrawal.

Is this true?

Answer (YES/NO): NO